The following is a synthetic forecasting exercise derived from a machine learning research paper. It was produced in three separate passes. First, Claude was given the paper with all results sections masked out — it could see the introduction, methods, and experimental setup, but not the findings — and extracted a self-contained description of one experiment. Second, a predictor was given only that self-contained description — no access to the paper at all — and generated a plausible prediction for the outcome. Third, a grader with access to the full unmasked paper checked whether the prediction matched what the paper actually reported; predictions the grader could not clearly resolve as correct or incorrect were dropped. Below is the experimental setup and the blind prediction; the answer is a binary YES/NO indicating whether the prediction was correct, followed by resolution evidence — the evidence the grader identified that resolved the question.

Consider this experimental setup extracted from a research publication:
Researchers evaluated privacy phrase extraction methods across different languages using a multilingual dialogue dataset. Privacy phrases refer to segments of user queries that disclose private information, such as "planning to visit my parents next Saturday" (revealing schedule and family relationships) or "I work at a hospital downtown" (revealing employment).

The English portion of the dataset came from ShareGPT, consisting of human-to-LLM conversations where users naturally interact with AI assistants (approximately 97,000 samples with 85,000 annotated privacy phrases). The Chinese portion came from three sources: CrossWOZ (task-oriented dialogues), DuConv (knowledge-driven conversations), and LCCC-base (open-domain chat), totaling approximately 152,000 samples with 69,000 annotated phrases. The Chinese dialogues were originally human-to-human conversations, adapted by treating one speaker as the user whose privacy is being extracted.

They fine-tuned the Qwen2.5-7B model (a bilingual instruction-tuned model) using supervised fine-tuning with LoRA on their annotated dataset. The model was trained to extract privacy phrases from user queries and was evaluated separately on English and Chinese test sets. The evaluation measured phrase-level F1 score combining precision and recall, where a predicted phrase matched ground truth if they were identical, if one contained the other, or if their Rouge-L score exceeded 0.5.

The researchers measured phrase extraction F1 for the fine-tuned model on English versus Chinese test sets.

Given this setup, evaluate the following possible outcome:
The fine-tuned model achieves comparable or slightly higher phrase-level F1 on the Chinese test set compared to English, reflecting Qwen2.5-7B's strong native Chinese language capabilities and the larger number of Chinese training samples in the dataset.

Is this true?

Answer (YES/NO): NO